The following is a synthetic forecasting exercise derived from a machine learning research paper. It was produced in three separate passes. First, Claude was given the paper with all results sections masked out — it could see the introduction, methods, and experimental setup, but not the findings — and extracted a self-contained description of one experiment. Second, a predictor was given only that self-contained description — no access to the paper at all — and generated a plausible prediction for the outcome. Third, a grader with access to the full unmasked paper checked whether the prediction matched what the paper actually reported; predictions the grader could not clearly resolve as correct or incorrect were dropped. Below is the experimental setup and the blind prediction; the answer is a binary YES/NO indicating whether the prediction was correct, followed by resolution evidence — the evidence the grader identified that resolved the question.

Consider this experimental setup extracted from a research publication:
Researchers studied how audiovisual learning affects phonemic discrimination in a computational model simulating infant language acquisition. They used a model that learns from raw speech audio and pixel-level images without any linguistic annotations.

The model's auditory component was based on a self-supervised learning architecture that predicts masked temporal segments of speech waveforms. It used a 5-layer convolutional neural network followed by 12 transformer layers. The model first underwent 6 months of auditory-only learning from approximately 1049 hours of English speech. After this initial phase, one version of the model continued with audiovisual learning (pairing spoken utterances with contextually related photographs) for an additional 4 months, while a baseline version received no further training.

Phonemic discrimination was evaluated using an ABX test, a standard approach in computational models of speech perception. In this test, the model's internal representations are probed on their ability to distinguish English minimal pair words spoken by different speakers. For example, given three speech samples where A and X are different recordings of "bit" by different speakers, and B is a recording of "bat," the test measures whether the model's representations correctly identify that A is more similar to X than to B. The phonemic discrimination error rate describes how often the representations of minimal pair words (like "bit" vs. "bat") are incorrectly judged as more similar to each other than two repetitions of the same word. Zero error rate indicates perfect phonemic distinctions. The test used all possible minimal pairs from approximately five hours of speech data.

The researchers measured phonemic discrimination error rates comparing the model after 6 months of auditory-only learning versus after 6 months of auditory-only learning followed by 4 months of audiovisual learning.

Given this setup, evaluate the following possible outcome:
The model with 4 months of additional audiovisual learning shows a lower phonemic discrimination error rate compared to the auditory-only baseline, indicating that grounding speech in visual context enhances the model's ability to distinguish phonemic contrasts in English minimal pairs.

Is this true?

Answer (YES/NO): NO